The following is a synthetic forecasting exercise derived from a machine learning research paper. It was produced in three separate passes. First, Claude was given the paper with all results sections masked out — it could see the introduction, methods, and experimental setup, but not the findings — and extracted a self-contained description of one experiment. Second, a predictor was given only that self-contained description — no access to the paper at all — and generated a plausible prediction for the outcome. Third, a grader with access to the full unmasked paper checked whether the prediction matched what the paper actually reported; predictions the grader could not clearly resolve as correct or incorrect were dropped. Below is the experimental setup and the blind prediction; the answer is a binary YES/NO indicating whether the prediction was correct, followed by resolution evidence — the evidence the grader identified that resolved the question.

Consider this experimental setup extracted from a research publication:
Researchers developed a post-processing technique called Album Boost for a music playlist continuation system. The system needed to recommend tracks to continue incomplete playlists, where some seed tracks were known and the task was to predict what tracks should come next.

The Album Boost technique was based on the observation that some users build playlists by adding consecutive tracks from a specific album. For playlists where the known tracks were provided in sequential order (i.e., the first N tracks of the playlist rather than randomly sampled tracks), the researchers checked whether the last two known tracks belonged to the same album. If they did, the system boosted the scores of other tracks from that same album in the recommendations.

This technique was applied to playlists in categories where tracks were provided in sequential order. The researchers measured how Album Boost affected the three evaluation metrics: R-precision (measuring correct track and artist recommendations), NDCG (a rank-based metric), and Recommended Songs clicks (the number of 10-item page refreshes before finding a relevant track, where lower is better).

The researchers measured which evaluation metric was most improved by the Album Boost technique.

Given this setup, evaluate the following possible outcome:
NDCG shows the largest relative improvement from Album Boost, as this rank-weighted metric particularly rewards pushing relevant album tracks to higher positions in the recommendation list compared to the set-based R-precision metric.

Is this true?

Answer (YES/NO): NO